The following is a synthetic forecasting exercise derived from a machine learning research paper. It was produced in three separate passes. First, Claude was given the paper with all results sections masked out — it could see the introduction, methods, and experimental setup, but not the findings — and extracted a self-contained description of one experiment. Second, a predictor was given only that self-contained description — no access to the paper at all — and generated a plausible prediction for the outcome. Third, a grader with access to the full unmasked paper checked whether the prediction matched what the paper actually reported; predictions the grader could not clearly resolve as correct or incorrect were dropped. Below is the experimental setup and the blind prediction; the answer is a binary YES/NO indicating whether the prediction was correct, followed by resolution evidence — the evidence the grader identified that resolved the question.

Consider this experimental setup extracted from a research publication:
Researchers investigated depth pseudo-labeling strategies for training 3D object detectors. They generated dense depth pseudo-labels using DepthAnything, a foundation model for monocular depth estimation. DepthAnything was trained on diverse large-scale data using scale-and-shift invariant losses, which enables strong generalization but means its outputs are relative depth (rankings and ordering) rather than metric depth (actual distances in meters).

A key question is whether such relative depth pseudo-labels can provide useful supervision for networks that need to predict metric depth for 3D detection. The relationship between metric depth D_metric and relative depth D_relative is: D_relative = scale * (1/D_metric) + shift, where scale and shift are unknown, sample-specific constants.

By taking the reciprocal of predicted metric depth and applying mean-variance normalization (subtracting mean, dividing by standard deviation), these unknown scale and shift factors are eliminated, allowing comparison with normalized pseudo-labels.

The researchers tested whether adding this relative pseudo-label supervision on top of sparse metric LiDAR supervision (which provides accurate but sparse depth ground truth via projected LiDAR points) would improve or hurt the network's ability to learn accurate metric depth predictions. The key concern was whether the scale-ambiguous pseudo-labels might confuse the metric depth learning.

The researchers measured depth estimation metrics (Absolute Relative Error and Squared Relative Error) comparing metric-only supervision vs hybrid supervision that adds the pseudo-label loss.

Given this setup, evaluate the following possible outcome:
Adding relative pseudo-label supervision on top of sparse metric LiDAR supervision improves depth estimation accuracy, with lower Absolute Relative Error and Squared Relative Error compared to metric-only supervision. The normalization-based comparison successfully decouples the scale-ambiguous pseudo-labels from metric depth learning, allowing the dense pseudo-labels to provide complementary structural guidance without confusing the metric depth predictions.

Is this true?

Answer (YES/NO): YES